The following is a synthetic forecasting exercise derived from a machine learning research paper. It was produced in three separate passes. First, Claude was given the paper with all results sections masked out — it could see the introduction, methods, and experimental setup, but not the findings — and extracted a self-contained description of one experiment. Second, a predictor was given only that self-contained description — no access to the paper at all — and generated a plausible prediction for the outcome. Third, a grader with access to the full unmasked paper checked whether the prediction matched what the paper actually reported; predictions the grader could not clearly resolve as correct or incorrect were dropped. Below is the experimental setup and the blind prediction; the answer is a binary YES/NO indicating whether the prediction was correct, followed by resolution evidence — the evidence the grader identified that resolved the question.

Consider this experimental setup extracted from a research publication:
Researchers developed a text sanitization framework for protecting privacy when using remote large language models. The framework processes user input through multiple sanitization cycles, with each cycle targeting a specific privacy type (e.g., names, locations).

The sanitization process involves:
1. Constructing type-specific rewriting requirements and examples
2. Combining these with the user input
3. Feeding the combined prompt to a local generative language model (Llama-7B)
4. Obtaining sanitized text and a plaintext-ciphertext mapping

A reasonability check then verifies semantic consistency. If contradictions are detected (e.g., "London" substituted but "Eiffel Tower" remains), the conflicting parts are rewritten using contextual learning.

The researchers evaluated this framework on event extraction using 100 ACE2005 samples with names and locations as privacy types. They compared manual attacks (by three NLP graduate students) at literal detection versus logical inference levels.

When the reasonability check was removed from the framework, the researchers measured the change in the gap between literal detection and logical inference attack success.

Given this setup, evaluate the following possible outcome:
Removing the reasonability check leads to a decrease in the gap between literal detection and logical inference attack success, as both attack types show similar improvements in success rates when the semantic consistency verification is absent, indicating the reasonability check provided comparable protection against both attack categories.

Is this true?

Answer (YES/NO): NO